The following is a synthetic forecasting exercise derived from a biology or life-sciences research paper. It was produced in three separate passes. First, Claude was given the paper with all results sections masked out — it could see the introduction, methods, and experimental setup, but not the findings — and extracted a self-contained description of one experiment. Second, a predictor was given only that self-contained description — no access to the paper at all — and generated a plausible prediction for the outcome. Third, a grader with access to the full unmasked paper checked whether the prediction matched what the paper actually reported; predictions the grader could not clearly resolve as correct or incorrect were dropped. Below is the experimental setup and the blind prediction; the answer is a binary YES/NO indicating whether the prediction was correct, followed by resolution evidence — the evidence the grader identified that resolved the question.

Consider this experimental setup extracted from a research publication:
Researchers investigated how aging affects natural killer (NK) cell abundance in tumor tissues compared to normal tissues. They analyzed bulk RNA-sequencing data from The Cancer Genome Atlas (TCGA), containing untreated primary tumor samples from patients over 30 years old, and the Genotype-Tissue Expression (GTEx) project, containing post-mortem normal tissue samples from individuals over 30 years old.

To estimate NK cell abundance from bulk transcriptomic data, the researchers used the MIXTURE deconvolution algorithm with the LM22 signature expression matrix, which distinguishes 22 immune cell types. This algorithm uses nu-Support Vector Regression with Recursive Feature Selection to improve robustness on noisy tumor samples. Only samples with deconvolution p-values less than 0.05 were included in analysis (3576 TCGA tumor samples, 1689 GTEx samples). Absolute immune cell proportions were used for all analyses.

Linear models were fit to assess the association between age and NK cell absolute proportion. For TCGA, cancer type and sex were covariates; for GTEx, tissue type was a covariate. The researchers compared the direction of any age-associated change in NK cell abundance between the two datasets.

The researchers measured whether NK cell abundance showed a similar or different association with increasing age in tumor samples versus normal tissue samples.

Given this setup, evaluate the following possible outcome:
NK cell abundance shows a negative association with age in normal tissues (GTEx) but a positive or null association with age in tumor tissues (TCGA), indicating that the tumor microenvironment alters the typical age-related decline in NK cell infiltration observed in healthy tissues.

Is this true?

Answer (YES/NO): NO